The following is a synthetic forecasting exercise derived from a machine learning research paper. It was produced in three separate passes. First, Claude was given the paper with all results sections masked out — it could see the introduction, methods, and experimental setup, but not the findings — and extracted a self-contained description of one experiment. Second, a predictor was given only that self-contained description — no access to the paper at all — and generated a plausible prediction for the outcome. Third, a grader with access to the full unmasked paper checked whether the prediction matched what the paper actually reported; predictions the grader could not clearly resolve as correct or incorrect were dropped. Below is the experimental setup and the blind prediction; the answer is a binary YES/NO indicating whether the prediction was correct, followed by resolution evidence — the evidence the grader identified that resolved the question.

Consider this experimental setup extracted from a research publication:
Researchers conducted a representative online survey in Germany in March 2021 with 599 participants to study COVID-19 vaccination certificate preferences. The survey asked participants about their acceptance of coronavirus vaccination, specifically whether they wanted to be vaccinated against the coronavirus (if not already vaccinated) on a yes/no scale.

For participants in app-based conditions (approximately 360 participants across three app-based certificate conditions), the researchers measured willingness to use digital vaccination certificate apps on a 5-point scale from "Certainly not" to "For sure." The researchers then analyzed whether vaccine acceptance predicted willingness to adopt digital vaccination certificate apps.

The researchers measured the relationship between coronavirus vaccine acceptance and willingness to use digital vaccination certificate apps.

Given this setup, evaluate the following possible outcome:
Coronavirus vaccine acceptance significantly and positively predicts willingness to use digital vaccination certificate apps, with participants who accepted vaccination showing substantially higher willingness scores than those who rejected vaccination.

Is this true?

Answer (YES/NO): YES